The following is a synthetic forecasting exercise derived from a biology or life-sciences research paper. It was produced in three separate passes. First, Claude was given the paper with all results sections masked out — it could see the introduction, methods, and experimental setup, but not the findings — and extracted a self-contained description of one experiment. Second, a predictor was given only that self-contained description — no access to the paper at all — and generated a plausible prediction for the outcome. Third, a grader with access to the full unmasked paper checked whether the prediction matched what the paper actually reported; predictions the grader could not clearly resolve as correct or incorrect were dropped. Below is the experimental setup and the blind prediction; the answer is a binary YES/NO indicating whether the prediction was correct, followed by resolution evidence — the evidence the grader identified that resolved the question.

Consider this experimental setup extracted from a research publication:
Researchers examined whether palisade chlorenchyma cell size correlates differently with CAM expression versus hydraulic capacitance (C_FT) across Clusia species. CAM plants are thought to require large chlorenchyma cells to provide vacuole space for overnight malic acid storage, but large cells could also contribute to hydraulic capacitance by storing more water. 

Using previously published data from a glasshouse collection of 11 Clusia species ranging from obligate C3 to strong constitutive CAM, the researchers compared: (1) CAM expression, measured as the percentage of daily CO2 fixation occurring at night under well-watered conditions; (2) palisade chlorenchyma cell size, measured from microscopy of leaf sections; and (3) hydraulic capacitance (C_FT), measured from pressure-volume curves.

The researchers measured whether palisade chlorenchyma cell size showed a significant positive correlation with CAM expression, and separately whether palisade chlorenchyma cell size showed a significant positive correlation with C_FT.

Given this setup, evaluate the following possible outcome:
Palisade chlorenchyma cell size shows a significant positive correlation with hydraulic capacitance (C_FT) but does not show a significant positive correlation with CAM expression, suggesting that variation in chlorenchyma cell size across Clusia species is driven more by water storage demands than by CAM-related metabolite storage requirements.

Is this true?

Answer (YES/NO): NO